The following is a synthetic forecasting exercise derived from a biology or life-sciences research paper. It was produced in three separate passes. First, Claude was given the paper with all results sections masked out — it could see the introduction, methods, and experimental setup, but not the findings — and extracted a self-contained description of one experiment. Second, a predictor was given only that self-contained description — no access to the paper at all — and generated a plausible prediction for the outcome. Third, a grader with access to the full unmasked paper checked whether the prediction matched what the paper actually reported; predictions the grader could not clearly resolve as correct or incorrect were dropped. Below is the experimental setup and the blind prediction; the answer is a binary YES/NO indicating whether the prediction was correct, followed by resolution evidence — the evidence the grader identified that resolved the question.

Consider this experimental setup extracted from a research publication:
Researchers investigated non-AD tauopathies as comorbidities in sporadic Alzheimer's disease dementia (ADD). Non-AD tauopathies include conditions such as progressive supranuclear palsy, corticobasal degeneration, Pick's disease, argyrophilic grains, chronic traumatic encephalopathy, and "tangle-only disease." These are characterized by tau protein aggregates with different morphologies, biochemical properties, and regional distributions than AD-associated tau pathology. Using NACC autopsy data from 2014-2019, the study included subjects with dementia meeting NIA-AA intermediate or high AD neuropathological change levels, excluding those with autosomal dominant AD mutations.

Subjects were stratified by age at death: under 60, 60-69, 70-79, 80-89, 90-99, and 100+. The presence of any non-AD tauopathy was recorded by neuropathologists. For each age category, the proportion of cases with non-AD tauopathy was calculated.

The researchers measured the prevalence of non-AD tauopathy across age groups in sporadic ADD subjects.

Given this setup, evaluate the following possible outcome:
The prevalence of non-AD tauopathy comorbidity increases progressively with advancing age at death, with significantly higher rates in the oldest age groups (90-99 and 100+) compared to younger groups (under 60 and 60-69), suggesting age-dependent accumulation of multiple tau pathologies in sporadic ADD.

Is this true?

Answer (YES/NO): YES